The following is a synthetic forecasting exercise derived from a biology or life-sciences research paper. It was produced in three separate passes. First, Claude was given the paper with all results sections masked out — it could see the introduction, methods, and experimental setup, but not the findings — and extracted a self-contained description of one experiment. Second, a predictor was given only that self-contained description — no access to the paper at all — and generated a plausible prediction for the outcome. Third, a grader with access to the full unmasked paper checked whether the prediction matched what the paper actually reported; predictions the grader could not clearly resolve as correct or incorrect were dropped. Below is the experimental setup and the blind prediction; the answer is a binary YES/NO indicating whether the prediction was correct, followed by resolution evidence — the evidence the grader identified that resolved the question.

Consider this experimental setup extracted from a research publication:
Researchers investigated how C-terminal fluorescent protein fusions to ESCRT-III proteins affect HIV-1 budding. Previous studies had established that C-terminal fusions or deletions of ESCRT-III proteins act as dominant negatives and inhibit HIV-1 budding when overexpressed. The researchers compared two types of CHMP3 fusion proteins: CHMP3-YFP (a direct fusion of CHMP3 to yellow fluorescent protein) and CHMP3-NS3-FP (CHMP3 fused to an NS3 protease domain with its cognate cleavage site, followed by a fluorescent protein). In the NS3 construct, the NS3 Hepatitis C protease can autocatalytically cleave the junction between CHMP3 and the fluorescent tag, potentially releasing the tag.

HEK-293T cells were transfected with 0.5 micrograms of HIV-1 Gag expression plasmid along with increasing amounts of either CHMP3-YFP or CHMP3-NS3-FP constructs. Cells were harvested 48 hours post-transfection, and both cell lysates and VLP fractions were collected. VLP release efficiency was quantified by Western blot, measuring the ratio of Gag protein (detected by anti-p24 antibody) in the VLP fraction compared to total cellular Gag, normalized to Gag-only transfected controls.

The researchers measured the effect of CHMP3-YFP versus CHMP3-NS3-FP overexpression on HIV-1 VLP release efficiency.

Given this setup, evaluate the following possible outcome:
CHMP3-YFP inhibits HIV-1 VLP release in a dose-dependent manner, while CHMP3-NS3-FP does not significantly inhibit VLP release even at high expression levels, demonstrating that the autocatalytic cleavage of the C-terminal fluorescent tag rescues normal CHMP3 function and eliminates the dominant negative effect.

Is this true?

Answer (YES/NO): NO